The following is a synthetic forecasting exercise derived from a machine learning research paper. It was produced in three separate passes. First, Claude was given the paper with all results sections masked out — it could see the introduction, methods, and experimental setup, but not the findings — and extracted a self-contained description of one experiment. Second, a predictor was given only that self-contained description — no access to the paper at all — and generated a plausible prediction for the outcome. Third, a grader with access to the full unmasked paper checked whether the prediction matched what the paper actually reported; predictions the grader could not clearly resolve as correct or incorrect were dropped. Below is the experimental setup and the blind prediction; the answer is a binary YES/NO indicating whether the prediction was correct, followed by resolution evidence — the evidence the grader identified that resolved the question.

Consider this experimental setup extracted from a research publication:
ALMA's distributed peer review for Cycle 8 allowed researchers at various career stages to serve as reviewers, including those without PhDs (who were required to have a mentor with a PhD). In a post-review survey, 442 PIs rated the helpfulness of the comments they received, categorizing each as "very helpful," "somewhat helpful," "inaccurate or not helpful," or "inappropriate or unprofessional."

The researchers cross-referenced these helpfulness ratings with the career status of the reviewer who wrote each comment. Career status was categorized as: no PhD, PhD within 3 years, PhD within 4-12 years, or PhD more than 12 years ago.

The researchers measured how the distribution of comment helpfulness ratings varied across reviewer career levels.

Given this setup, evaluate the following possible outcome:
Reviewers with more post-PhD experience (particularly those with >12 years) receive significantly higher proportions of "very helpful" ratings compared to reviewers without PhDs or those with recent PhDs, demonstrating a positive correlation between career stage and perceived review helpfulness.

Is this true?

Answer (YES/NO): NO